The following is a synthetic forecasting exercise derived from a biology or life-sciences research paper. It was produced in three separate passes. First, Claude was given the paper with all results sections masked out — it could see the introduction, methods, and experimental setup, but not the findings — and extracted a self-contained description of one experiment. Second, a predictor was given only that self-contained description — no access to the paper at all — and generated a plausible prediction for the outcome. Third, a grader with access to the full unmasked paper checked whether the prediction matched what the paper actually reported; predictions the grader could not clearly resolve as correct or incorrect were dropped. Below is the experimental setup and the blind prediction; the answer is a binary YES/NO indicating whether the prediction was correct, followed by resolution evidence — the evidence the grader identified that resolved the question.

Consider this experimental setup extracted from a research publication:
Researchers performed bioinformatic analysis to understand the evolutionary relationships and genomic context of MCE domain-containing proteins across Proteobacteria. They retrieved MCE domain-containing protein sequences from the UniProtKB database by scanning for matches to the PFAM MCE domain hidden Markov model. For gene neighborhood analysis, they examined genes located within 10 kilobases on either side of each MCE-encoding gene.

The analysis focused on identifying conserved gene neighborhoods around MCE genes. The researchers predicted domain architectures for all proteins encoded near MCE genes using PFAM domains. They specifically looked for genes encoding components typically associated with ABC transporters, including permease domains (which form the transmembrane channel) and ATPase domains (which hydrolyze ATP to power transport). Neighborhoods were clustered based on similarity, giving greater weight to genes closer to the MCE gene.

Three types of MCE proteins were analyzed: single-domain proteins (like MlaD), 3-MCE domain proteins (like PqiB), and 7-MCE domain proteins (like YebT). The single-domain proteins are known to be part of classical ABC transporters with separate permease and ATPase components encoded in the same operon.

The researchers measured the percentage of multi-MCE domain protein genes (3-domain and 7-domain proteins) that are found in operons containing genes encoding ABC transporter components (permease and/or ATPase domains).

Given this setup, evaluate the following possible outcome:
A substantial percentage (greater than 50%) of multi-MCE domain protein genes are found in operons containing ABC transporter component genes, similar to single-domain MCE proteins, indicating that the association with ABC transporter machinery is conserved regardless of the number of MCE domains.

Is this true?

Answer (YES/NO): NO